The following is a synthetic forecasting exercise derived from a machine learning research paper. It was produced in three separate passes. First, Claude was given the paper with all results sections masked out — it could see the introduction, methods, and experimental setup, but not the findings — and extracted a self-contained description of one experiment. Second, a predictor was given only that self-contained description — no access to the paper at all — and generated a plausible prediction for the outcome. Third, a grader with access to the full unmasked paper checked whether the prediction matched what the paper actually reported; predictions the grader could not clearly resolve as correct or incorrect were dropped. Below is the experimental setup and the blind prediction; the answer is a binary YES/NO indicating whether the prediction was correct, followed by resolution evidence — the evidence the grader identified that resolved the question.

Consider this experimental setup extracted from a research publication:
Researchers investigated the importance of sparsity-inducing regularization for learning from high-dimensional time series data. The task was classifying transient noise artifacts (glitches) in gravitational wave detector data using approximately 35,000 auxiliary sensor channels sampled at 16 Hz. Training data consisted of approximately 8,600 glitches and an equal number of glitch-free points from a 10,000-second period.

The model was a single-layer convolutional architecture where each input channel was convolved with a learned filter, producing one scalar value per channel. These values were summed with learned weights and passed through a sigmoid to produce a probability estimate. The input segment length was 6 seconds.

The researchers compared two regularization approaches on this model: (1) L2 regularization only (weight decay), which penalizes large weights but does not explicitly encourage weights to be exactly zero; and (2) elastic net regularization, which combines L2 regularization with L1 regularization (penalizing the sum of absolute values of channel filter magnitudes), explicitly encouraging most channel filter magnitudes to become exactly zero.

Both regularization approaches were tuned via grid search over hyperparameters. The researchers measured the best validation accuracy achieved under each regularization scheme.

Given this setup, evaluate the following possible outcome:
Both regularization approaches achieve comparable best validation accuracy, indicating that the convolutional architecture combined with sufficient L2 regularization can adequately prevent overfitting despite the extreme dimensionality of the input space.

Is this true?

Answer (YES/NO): NO